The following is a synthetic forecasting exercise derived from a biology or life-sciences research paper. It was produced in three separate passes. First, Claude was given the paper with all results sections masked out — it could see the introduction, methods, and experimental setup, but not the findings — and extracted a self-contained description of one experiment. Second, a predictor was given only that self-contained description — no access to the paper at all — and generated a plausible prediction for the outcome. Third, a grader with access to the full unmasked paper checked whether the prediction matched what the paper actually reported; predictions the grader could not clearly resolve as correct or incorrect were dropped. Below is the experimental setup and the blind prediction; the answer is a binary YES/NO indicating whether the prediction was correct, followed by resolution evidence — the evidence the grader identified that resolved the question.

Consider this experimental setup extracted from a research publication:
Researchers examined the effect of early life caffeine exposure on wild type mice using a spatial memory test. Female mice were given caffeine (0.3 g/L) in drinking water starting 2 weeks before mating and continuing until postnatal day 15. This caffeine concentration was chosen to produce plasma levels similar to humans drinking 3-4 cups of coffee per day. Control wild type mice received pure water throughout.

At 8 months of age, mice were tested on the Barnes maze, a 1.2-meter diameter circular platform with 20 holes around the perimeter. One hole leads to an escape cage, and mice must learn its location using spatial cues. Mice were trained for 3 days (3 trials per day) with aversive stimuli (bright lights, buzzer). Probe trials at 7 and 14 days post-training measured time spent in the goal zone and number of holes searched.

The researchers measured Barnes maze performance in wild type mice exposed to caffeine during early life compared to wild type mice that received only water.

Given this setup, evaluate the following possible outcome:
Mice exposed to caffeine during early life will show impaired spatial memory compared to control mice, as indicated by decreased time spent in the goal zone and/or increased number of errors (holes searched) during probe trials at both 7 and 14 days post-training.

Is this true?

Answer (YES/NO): NO